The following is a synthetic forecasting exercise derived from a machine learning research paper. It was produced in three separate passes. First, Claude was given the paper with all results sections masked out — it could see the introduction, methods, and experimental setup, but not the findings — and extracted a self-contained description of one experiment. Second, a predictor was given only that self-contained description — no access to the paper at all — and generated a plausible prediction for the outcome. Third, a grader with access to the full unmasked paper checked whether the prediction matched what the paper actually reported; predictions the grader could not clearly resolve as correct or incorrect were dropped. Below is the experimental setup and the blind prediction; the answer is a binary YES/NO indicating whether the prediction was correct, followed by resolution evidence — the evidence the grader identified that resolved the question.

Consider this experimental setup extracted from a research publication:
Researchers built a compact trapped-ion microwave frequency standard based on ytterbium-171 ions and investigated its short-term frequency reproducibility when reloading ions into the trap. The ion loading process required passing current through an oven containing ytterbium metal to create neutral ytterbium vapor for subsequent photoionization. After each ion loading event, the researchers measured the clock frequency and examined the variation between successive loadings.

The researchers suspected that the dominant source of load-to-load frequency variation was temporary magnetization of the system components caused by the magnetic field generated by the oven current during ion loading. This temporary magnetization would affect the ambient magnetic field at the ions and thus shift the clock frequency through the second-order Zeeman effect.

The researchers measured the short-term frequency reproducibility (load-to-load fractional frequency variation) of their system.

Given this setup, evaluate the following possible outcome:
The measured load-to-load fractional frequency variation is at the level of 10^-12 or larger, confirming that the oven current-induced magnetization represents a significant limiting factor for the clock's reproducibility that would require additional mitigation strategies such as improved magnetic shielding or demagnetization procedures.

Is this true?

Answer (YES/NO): NO